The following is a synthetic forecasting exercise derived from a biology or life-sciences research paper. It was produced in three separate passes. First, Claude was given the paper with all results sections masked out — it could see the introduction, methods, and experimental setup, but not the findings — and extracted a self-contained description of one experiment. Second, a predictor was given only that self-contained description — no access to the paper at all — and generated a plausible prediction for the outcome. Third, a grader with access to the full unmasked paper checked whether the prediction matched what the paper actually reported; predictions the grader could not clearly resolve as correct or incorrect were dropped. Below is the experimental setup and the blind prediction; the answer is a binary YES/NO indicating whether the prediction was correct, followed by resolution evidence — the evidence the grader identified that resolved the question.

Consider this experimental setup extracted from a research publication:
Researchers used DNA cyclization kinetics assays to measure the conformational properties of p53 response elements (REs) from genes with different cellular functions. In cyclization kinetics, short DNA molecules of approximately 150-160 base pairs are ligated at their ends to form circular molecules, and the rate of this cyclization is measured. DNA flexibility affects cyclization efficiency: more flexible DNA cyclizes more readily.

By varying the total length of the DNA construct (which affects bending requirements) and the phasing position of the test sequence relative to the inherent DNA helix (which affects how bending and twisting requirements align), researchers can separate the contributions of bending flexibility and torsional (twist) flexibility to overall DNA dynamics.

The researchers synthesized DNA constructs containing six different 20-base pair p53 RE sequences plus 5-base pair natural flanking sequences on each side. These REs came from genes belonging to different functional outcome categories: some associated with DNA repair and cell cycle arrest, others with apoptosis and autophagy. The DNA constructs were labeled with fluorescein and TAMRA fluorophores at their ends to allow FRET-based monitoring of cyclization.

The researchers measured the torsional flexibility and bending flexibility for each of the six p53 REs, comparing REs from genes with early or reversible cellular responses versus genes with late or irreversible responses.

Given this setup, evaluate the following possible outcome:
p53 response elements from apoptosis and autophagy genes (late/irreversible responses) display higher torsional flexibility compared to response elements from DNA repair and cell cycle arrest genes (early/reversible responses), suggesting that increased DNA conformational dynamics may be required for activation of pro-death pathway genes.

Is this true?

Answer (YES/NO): NO